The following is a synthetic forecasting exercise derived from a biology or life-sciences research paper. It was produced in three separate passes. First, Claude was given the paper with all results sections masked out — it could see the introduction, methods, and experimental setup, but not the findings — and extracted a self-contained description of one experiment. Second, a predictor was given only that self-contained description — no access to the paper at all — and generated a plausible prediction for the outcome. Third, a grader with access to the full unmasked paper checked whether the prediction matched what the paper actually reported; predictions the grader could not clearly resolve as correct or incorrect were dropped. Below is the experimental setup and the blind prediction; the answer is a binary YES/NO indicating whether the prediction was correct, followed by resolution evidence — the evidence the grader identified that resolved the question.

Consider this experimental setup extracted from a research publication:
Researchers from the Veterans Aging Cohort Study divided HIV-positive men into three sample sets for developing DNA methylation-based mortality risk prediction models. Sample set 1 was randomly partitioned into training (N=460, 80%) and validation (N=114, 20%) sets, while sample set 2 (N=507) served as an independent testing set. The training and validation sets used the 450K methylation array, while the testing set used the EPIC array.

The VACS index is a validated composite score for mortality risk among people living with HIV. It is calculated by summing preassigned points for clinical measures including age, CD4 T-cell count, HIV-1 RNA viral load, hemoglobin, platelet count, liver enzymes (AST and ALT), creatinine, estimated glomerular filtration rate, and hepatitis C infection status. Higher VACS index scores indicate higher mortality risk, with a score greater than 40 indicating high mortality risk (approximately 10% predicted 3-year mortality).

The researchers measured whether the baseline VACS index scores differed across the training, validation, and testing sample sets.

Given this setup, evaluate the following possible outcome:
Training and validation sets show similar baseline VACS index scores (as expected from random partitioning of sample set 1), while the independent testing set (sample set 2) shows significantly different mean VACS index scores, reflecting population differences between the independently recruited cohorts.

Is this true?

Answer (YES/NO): YES